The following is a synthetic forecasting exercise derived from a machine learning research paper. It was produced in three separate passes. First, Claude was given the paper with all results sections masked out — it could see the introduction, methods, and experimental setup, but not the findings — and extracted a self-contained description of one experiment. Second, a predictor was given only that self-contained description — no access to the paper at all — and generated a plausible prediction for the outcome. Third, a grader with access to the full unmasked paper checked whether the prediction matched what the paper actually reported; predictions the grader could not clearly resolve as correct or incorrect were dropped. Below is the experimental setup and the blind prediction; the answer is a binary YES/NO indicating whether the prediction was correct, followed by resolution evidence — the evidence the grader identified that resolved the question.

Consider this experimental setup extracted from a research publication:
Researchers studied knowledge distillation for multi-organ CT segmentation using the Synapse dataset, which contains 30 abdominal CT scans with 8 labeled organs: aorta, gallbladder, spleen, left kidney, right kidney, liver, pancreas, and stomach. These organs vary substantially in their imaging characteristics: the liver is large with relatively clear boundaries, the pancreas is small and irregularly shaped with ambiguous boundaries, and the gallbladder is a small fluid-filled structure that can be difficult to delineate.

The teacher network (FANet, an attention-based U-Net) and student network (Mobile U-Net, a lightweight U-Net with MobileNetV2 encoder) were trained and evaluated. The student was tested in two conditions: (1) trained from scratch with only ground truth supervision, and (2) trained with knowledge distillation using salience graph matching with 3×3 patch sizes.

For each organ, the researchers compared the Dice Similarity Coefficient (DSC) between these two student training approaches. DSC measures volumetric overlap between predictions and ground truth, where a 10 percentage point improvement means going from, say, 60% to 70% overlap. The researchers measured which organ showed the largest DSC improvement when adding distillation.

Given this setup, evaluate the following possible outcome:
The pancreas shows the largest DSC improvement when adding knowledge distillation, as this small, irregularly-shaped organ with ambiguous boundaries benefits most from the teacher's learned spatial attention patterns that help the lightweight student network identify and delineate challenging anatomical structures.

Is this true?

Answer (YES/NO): NO